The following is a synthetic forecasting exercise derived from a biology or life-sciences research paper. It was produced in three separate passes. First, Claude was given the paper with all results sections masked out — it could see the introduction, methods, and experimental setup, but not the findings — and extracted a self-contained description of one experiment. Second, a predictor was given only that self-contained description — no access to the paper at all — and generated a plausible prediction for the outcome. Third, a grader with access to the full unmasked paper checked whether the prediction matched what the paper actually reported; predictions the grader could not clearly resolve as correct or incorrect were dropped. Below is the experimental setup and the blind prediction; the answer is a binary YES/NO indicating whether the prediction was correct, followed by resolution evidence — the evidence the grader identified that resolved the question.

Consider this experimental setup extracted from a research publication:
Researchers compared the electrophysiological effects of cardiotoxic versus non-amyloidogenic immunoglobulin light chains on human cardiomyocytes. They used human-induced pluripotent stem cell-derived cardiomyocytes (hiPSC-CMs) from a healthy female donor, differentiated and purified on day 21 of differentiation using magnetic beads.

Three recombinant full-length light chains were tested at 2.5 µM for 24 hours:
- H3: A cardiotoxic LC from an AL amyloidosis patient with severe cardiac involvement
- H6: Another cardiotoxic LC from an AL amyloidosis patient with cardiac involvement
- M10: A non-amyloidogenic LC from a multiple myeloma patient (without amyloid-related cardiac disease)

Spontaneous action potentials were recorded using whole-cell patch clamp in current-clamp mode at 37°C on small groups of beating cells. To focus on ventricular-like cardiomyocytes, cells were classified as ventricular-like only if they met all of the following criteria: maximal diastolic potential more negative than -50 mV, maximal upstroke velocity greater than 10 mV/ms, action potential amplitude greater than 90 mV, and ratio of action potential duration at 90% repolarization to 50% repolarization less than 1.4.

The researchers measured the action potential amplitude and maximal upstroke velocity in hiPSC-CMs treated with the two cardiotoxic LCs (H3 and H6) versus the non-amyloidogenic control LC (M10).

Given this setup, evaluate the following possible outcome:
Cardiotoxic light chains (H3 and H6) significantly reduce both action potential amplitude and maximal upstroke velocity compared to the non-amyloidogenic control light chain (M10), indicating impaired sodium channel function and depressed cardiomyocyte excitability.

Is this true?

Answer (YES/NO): NO